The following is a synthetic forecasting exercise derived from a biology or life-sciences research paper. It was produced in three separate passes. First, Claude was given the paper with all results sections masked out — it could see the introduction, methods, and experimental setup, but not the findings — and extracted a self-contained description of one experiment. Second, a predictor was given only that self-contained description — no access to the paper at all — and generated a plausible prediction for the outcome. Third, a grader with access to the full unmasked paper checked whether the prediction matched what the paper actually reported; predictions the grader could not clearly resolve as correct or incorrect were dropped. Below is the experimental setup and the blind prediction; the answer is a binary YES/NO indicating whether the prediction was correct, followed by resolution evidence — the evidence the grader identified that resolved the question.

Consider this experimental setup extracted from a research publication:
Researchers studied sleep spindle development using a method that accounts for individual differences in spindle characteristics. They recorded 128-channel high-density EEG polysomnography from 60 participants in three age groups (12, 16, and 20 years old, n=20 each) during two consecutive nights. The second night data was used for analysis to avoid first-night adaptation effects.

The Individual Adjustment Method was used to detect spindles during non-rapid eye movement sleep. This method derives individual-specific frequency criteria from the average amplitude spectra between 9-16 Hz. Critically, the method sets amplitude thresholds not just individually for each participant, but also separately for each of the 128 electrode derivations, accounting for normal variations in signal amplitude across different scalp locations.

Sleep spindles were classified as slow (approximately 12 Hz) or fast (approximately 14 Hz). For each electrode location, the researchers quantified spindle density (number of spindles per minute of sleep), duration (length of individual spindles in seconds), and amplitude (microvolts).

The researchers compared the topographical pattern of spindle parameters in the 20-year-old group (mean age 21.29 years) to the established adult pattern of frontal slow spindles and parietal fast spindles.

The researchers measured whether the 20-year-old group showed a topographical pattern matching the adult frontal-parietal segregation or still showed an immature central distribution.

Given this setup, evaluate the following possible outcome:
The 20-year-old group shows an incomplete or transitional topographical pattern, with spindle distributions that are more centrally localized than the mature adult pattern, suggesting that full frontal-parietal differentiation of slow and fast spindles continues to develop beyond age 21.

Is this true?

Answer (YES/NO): NO